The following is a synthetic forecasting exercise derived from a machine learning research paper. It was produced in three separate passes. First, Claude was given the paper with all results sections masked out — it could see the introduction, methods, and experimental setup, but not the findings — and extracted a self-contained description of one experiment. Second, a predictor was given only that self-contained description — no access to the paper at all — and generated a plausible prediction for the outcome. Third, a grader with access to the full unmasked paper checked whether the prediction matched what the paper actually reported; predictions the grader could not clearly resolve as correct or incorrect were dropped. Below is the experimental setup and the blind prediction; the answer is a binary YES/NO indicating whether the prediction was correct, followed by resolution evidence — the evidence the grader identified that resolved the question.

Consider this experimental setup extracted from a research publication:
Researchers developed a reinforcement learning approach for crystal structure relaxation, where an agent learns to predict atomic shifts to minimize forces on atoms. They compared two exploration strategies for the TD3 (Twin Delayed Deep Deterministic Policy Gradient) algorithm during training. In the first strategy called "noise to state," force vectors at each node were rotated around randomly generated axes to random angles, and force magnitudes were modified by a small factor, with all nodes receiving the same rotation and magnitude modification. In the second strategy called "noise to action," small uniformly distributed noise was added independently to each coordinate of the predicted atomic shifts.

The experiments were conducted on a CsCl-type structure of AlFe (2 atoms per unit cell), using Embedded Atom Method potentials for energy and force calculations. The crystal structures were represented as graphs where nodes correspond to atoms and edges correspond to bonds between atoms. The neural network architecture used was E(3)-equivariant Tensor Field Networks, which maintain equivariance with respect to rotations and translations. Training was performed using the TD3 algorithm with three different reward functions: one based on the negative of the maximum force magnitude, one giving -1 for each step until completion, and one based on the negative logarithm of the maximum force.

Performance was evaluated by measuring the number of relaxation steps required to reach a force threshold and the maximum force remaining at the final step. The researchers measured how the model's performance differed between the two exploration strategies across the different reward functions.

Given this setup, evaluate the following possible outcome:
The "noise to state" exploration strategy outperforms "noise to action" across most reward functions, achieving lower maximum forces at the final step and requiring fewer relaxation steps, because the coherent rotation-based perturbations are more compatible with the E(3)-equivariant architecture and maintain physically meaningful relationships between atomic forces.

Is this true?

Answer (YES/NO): YES